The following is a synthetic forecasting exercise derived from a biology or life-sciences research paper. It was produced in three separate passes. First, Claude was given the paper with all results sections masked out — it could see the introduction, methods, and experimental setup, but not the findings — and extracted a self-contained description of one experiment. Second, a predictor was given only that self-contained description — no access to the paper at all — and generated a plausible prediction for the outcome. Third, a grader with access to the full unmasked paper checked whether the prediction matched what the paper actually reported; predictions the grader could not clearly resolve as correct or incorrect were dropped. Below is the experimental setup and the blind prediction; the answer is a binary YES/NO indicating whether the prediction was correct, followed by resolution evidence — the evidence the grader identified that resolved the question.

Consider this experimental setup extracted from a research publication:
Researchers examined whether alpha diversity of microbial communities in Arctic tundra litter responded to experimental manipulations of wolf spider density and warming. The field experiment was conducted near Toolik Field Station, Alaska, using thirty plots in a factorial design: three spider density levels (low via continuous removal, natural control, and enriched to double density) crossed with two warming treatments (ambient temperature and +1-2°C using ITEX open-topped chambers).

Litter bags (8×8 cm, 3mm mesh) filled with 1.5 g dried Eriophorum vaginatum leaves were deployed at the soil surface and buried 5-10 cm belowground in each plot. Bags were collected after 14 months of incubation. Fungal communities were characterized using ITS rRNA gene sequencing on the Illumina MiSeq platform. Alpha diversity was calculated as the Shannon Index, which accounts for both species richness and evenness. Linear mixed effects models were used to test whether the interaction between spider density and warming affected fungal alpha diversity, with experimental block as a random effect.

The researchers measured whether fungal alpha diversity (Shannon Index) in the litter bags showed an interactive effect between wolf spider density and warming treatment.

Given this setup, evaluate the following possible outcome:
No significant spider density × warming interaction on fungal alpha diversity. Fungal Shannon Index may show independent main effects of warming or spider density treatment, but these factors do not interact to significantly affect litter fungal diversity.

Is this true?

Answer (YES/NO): NO